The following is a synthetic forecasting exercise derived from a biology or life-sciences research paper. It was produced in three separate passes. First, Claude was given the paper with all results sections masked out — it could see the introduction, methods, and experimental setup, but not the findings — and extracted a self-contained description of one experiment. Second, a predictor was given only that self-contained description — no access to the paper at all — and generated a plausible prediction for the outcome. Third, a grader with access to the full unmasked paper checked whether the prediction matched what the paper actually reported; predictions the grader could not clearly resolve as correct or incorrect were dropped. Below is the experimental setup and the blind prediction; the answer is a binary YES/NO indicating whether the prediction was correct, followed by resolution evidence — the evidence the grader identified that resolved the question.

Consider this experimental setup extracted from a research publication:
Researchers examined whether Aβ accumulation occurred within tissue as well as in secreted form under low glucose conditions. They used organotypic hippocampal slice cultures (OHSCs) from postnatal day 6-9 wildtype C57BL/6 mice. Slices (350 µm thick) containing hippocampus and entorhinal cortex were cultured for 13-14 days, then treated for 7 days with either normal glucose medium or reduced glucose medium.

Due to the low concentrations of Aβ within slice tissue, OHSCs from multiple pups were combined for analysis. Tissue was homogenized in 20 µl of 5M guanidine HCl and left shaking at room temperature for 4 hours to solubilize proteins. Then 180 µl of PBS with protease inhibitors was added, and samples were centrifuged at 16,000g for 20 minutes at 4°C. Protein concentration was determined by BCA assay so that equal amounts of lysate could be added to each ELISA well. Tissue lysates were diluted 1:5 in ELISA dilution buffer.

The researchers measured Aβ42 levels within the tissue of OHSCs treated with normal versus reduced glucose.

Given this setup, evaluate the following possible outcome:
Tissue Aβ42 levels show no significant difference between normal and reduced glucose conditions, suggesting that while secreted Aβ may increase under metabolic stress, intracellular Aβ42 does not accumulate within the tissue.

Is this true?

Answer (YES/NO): NO